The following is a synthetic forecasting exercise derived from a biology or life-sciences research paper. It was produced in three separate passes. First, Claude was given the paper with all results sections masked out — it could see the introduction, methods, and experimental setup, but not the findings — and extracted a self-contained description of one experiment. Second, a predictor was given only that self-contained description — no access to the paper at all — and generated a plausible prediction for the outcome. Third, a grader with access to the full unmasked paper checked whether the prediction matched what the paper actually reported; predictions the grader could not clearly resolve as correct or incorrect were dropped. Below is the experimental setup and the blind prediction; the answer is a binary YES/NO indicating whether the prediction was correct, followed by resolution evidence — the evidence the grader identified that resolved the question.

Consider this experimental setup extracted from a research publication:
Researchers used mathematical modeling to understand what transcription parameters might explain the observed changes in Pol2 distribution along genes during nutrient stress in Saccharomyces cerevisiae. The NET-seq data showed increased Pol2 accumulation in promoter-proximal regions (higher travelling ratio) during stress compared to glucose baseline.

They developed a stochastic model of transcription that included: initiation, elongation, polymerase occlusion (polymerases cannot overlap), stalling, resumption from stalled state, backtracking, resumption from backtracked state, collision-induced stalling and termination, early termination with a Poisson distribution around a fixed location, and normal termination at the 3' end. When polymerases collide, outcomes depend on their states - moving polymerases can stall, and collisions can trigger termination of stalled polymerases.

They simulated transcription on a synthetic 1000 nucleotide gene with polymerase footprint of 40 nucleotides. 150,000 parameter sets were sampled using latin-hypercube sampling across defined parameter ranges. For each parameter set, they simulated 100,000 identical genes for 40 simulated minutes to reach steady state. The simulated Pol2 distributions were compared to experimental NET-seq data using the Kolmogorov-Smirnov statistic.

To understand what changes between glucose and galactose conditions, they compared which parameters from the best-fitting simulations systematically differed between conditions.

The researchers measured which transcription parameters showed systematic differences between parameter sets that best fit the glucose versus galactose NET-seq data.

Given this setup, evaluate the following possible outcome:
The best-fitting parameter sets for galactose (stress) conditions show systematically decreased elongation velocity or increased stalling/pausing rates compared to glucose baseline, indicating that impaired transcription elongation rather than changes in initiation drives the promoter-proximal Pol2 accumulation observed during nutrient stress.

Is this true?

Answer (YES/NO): NO